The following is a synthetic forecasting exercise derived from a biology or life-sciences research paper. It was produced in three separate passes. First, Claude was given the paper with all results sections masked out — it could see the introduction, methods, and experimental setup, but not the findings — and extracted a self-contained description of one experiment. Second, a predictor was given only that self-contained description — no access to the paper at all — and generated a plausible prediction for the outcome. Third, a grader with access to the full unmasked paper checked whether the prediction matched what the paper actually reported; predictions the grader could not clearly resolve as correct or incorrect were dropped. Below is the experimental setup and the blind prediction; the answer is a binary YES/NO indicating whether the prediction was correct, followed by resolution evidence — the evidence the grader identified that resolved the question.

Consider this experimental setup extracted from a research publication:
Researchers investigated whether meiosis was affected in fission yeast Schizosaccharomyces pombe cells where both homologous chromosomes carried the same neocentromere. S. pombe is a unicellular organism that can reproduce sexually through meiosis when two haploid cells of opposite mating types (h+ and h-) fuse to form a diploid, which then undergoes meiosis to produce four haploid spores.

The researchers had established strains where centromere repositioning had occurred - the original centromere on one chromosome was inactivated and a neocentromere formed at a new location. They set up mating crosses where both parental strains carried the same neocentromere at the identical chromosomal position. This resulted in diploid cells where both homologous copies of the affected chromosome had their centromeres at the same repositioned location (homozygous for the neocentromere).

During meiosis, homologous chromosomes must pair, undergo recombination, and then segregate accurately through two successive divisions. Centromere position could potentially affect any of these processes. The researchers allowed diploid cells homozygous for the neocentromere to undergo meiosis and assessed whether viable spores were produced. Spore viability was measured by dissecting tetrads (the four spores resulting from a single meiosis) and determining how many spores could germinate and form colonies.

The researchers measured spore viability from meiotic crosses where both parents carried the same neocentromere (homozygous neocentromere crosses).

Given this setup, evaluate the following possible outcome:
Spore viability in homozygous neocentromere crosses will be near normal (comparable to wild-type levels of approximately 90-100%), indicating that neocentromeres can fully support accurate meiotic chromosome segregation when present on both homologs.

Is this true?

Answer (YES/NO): YES